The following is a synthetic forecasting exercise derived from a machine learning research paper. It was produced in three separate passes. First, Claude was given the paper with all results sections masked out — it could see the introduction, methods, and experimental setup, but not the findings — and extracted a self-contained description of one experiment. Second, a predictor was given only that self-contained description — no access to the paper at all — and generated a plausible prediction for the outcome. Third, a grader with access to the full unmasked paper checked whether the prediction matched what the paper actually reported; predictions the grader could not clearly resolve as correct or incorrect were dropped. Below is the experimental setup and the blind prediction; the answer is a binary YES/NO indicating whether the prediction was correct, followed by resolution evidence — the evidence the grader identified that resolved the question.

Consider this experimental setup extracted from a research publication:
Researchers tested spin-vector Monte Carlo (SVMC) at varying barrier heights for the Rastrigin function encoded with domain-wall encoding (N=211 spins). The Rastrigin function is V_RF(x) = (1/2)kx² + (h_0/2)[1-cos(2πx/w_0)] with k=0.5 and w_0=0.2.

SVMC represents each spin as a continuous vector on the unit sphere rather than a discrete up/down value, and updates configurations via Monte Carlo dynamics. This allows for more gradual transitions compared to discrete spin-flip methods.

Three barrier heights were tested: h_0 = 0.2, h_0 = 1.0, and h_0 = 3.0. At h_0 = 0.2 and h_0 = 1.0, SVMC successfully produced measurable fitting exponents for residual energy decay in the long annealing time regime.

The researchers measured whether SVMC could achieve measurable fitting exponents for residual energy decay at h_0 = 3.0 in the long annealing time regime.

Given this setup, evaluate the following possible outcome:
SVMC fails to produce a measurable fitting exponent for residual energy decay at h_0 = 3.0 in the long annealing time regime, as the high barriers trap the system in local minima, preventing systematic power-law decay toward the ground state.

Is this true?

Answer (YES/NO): YES